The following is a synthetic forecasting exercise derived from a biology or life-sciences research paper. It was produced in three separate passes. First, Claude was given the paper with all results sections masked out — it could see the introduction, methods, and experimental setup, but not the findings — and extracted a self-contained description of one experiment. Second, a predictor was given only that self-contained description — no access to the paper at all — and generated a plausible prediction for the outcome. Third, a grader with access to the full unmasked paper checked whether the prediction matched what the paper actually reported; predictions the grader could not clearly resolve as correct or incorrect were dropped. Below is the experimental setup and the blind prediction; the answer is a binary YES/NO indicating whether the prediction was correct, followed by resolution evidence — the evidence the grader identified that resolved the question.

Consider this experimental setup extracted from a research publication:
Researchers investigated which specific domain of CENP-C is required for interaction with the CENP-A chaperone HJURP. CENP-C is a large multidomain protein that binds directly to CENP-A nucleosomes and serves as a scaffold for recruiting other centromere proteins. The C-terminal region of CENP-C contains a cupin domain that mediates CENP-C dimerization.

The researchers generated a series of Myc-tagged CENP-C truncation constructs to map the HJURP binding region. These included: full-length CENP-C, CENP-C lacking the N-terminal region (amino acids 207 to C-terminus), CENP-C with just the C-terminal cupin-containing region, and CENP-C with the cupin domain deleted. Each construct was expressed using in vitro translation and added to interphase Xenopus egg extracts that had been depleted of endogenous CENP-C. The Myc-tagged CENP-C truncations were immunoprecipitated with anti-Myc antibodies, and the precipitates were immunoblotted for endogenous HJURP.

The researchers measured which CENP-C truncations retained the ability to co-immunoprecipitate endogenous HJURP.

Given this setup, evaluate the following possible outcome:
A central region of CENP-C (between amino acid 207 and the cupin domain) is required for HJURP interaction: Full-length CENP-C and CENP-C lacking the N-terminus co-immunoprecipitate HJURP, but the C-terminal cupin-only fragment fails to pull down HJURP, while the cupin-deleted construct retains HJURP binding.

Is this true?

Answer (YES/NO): NO